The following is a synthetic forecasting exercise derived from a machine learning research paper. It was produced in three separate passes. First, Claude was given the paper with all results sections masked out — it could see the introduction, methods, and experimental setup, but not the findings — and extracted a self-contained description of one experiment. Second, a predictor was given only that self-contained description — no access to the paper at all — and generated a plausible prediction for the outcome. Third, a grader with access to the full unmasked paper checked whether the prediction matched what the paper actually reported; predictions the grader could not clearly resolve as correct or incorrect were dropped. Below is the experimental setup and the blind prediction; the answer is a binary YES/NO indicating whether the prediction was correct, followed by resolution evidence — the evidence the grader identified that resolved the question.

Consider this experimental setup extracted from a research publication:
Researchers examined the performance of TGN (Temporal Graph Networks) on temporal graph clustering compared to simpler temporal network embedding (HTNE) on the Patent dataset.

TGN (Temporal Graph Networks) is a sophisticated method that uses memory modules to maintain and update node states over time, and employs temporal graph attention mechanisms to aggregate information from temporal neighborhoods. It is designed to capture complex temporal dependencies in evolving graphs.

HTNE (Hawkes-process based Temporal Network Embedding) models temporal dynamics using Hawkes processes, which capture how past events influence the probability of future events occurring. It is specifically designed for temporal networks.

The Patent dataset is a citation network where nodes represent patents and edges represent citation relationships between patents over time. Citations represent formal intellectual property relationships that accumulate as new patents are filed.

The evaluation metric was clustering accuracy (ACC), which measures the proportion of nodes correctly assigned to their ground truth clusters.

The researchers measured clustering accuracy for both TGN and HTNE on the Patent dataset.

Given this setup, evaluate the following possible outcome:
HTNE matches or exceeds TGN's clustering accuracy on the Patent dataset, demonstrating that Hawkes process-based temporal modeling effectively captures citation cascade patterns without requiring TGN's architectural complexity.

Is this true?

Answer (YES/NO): YES